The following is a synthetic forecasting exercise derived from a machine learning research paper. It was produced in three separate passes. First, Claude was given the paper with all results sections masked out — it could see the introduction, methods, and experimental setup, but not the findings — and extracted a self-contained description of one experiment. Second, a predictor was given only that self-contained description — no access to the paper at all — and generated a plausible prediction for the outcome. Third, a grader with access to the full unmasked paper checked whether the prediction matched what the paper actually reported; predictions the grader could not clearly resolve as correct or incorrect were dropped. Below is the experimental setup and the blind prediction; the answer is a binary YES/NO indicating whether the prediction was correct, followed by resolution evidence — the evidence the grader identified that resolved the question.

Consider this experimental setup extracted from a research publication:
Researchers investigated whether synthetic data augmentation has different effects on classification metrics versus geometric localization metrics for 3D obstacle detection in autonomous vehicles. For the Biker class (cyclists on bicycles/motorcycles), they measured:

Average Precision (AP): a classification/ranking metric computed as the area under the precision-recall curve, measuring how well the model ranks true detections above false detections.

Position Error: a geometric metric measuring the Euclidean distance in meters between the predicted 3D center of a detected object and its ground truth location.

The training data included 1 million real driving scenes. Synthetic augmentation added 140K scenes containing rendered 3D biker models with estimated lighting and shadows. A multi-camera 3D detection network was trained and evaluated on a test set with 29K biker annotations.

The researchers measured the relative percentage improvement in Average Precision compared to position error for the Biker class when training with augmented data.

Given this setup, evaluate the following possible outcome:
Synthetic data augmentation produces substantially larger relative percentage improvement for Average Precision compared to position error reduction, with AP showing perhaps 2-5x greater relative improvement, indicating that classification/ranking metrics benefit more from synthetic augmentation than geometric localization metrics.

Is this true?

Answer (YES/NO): NO